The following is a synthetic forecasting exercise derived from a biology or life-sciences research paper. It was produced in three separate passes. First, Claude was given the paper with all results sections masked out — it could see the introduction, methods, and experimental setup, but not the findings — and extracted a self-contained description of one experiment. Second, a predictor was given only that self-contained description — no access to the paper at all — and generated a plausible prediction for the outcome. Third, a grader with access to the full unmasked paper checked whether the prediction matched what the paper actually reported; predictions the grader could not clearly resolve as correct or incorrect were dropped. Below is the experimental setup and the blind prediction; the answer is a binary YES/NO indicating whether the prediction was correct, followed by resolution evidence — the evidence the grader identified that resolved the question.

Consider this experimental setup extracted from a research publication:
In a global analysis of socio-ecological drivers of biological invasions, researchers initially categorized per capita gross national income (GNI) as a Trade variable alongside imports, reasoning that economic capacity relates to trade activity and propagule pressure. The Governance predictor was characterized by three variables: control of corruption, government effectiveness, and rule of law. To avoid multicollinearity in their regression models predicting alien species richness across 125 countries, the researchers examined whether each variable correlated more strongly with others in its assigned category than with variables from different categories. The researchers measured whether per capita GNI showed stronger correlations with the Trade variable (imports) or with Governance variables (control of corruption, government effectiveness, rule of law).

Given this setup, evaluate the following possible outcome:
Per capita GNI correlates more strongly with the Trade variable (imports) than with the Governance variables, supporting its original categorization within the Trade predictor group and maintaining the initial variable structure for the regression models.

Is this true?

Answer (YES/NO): NO